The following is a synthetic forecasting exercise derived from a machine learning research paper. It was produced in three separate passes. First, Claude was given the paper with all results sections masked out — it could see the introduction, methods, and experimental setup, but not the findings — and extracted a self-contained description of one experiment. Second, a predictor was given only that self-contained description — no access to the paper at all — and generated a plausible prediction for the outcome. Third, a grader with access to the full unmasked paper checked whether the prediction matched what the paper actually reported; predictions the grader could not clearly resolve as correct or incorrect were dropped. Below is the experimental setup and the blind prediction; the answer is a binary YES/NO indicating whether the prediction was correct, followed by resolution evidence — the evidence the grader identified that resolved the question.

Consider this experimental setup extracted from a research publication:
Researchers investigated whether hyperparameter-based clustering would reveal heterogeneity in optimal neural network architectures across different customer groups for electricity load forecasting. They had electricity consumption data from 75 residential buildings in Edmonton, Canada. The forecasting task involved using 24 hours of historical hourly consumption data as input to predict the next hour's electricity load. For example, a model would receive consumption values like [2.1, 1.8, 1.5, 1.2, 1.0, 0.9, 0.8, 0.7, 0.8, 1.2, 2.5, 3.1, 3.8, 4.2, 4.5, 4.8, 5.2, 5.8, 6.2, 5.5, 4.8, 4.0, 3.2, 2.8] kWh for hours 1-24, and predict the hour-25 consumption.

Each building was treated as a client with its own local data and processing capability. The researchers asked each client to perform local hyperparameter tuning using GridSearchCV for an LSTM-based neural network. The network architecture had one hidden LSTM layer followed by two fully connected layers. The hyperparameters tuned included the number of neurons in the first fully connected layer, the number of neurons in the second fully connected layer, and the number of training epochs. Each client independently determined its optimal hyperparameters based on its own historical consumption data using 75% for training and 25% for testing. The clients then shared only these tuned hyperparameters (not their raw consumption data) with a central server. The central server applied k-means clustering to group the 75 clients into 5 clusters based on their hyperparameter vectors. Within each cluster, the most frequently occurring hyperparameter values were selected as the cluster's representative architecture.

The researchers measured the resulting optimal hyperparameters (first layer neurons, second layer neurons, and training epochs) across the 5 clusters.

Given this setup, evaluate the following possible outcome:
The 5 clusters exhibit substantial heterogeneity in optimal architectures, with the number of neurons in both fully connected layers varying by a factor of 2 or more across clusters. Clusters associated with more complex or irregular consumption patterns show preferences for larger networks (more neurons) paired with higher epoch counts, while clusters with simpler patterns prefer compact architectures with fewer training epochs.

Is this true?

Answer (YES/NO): NO